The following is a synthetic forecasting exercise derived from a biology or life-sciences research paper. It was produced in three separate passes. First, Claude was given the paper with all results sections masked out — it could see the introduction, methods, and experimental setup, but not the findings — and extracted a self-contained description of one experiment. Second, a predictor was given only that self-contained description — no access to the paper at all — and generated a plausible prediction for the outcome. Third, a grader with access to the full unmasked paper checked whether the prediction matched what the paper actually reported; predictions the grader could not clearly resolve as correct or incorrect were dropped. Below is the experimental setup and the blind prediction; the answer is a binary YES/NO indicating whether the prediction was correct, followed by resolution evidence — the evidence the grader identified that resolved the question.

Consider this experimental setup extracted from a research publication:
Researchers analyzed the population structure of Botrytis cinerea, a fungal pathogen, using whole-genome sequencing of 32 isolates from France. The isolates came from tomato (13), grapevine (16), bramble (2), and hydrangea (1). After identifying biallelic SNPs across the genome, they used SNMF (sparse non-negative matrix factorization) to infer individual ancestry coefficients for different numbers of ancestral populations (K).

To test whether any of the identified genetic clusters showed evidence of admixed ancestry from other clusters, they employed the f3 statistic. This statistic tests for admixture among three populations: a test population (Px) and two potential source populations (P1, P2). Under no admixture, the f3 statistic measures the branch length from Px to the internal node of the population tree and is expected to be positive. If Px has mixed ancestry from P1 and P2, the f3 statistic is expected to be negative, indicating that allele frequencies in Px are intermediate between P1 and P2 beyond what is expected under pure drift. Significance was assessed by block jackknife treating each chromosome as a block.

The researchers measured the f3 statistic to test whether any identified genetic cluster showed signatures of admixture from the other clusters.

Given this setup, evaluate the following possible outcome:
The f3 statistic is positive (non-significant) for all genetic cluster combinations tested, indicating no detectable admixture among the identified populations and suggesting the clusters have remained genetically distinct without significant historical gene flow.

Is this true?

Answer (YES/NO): YES